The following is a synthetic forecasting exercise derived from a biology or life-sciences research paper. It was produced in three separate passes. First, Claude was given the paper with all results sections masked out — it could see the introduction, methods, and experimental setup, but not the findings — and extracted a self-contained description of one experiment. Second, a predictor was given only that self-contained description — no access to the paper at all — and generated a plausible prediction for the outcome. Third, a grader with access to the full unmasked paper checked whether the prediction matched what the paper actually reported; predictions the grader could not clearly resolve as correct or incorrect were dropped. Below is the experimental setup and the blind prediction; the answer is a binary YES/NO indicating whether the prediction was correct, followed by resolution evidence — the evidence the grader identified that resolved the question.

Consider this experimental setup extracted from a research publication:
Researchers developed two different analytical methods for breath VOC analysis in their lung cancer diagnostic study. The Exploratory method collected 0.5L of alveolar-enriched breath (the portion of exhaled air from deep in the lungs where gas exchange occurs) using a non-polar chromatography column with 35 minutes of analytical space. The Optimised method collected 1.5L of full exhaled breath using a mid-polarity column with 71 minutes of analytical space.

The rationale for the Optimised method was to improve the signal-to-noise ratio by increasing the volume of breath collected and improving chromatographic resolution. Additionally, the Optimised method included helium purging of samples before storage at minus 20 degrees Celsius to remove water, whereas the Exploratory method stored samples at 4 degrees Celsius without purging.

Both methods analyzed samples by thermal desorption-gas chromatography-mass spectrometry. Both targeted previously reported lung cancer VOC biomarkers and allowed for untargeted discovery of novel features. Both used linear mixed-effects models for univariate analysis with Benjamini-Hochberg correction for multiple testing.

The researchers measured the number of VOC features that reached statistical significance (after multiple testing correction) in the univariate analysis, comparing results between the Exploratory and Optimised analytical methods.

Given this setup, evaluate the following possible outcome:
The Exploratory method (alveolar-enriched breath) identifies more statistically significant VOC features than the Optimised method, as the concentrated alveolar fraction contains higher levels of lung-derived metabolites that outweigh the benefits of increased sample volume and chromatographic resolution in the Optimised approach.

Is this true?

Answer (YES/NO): NO